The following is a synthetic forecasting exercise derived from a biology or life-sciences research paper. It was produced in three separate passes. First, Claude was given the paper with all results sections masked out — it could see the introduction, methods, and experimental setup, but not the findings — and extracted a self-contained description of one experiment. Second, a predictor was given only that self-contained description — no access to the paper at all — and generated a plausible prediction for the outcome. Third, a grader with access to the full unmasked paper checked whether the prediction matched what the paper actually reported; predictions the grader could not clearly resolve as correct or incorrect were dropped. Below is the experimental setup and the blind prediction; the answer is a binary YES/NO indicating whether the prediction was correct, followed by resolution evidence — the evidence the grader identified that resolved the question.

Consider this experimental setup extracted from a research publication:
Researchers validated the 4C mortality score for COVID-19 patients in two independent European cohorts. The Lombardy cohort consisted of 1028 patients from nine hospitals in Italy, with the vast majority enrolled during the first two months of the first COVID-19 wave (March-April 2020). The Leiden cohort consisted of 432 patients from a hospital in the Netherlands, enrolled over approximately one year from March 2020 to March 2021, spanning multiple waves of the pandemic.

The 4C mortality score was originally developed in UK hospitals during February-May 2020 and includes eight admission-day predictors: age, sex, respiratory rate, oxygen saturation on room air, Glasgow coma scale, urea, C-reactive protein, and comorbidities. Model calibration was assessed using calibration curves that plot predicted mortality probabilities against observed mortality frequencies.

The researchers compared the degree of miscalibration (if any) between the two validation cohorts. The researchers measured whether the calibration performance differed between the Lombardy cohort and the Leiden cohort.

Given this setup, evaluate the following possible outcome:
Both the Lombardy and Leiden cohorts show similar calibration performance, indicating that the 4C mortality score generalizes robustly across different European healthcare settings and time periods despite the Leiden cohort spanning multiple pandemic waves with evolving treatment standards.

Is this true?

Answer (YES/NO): NO